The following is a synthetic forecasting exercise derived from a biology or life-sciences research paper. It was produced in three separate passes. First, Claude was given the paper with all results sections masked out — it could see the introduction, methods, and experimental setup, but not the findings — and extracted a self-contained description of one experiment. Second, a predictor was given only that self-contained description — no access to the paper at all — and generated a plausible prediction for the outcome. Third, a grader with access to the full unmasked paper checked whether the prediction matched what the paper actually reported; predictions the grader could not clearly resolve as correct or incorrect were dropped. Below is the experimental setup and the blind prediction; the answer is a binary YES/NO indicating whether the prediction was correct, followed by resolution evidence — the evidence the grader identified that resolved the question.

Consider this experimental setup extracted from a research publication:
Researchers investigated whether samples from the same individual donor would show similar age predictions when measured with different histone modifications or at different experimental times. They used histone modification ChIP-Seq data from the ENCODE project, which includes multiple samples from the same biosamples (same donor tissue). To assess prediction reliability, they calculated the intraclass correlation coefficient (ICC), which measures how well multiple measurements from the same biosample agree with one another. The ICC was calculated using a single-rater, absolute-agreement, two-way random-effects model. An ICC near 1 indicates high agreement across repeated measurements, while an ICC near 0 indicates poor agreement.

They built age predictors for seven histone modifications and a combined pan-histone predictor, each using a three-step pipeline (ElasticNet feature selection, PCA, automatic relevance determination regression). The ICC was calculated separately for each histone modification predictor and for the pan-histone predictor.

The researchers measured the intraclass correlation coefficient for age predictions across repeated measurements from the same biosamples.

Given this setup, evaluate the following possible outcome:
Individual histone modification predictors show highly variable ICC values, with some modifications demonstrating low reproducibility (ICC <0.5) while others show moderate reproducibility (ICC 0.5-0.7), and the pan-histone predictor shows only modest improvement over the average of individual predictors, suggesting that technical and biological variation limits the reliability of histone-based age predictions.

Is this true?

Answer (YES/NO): NO